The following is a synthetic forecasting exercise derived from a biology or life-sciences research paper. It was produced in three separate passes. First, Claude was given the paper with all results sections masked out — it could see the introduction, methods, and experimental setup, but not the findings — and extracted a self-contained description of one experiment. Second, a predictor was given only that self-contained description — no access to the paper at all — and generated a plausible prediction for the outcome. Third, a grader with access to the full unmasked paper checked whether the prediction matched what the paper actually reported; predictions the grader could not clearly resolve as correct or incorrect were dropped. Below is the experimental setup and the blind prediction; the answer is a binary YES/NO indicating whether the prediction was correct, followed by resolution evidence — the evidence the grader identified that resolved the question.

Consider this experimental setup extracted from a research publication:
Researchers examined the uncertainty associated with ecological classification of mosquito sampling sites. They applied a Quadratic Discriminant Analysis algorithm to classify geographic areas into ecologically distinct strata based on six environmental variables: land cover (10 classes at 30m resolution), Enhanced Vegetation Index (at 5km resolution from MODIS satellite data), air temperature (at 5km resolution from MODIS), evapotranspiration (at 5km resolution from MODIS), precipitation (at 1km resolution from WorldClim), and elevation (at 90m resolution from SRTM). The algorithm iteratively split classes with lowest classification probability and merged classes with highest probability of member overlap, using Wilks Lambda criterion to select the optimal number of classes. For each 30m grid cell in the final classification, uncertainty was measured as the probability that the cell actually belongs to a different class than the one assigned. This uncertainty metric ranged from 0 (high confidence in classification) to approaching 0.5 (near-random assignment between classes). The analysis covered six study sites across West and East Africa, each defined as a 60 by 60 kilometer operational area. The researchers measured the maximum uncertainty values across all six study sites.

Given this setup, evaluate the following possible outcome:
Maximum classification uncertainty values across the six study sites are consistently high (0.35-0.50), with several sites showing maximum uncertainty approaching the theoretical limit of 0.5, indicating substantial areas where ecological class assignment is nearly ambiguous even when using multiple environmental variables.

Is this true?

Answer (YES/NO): YES